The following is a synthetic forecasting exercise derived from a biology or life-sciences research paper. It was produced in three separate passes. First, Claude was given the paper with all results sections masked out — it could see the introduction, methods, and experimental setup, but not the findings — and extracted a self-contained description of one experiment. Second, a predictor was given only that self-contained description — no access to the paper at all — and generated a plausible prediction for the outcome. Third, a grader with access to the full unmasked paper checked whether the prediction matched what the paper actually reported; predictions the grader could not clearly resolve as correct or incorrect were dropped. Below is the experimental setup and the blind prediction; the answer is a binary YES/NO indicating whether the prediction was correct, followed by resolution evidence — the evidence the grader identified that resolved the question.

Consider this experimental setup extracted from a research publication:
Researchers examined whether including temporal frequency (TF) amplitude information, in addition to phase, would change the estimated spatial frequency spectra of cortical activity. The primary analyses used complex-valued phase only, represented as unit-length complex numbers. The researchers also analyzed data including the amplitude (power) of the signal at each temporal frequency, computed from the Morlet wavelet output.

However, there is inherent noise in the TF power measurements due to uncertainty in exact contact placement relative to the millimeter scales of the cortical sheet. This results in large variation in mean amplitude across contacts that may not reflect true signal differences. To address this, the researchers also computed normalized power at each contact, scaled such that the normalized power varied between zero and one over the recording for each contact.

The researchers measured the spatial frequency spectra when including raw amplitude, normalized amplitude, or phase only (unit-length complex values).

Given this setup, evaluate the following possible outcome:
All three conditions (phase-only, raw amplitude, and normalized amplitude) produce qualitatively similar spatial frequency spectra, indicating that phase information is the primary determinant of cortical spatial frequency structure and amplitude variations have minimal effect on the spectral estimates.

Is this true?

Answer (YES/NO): NO